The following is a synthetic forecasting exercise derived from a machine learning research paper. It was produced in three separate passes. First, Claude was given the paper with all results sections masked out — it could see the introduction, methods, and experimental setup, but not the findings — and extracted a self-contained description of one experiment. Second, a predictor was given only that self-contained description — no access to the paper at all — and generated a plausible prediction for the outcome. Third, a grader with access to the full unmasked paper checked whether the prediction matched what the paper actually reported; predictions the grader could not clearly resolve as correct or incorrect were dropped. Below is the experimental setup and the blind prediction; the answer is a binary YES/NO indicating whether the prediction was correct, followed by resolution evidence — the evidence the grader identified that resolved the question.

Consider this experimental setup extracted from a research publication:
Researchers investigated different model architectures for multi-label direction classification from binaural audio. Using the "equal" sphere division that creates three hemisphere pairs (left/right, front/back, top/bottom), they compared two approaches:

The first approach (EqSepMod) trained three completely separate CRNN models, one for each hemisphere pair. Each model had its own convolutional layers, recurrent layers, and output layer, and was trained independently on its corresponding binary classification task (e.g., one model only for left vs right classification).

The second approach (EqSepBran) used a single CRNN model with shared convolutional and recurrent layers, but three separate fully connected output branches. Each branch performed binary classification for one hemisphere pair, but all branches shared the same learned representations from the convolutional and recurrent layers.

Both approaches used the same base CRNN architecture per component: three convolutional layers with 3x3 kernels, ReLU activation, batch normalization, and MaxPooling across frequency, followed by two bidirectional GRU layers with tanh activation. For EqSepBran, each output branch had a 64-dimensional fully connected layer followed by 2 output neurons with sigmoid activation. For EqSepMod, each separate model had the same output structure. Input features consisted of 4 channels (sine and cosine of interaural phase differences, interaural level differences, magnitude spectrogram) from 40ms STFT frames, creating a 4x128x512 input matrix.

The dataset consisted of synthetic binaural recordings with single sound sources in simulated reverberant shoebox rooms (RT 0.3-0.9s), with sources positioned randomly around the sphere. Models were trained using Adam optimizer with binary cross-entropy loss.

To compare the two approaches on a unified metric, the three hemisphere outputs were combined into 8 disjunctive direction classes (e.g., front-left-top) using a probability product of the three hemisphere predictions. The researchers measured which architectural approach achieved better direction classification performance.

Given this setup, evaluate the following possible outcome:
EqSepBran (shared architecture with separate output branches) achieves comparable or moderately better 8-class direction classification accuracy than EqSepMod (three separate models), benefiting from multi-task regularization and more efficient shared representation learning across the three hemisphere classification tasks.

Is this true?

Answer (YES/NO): NO